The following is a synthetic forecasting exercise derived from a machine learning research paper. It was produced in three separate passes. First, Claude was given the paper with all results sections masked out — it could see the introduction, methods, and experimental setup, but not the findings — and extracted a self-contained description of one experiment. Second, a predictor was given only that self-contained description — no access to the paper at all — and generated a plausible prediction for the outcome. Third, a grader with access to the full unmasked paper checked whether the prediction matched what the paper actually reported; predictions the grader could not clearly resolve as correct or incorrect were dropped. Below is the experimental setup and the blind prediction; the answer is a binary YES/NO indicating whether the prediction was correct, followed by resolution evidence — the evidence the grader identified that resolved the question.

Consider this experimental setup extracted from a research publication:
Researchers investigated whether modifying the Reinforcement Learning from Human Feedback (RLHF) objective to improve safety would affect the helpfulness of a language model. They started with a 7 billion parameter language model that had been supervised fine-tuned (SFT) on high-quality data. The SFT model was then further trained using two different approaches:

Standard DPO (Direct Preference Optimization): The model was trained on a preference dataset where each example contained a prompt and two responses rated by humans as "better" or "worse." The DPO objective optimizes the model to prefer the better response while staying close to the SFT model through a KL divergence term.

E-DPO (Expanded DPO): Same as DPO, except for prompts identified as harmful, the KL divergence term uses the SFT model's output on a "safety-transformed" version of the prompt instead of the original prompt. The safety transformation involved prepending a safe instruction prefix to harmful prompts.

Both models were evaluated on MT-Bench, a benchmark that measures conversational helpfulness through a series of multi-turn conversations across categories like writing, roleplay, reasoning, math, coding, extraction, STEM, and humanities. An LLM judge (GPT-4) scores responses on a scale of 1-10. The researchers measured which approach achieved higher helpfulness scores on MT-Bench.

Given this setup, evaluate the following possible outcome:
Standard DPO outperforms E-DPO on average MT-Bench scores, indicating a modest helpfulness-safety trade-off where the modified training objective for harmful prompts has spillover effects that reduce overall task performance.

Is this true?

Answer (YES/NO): YES